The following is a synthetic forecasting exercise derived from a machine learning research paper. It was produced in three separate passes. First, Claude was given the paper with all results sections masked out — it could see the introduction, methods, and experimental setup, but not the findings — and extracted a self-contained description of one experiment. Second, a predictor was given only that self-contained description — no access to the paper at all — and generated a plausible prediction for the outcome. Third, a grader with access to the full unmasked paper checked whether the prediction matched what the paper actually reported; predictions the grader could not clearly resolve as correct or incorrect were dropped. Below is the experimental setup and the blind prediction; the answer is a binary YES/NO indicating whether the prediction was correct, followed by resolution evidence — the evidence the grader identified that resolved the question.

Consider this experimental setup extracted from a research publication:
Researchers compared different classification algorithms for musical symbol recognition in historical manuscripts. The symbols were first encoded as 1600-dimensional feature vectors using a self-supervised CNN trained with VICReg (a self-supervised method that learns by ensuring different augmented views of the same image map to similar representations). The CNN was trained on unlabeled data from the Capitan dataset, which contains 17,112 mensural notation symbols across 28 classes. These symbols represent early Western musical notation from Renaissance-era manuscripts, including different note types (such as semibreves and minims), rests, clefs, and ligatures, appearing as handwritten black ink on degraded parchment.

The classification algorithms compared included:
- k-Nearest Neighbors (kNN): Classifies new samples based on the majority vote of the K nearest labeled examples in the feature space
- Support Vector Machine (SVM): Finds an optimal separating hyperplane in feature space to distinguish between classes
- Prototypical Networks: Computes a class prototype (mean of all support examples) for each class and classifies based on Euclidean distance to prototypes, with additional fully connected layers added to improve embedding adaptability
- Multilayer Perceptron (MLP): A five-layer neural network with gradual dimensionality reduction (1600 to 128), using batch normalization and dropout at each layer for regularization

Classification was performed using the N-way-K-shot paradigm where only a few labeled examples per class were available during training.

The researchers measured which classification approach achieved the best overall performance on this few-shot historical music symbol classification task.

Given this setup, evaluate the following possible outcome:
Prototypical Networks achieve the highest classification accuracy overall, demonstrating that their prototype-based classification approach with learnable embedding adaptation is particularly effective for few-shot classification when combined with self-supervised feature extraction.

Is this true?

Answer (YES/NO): NO